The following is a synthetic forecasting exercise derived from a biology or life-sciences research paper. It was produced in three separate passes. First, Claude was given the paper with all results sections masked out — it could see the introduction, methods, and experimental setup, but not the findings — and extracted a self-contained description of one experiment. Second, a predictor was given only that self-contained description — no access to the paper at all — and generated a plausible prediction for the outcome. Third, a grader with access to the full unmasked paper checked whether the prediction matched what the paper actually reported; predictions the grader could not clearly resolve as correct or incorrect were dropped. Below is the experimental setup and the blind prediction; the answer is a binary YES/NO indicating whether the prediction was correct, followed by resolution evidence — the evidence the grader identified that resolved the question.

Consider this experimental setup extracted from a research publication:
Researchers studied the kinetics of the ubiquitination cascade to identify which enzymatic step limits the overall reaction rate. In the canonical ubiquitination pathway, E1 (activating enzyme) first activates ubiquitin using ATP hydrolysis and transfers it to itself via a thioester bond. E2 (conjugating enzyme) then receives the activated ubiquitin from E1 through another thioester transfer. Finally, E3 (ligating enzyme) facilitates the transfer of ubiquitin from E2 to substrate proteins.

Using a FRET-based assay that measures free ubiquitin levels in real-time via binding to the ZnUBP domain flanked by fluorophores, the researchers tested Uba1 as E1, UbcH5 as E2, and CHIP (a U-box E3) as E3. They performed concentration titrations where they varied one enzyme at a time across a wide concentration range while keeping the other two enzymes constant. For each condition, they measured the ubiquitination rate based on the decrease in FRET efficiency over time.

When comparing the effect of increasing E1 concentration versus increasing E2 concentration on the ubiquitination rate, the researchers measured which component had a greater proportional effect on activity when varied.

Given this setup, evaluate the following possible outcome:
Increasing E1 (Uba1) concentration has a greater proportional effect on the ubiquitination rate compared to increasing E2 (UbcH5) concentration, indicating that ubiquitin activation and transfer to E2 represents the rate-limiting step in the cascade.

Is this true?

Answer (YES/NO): NO